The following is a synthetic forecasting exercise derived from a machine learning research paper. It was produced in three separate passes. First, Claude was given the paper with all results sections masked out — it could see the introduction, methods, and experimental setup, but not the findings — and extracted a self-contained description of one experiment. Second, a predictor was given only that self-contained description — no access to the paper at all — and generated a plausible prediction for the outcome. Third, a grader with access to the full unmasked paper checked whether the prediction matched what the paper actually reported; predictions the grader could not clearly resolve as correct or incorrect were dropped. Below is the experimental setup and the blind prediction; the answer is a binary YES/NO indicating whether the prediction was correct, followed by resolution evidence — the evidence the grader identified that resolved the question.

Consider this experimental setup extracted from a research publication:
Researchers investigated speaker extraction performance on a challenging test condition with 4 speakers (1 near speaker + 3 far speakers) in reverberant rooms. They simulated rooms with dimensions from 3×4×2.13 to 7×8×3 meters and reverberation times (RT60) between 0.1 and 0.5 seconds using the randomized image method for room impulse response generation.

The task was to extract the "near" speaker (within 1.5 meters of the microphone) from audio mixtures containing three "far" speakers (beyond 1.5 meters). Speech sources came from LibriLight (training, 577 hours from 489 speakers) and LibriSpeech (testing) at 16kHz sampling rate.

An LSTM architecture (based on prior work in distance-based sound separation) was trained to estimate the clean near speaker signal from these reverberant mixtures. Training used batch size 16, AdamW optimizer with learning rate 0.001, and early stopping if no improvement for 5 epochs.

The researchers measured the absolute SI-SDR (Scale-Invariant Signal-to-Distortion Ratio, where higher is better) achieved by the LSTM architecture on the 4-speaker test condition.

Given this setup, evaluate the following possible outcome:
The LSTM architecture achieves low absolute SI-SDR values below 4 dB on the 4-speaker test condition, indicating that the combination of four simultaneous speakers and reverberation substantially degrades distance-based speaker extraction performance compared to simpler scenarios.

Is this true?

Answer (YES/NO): YES